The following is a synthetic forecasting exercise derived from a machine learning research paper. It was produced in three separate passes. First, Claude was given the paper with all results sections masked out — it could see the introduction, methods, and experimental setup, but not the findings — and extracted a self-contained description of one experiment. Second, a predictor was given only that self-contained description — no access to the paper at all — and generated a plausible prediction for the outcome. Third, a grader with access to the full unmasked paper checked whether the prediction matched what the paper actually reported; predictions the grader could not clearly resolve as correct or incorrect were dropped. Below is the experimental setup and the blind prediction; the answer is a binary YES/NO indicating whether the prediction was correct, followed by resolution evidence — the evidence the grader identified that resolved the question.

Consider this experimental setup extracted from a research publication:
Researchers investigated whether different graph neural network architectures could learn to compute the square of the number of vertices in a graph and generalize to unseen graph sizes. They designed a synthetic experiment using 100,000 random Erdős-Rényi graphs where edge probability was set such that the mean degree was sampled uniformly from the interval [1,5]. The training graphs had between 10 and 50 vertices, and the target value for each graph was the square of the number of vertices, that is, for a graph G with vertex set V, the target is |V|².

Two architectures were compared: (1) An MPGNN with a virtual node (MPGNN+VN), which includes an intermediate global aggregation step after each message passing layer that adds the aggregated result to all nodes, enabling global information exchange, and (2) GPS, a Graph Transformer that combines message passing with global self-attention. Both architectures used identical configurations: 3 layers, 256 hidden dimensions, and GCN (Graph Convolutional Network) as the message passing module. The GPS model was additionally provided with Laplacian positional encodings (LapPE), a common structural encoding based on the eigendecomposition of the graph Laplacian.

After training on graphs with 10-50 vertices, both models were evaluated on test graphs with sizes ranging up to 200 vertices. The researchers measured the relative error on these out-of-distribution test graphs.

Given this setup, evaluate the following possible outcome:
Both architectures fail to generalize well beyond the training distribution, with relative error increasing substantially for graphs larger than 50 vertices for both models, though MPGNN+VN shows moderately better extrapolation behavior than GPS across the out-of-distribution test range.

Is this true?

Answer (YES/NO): NO